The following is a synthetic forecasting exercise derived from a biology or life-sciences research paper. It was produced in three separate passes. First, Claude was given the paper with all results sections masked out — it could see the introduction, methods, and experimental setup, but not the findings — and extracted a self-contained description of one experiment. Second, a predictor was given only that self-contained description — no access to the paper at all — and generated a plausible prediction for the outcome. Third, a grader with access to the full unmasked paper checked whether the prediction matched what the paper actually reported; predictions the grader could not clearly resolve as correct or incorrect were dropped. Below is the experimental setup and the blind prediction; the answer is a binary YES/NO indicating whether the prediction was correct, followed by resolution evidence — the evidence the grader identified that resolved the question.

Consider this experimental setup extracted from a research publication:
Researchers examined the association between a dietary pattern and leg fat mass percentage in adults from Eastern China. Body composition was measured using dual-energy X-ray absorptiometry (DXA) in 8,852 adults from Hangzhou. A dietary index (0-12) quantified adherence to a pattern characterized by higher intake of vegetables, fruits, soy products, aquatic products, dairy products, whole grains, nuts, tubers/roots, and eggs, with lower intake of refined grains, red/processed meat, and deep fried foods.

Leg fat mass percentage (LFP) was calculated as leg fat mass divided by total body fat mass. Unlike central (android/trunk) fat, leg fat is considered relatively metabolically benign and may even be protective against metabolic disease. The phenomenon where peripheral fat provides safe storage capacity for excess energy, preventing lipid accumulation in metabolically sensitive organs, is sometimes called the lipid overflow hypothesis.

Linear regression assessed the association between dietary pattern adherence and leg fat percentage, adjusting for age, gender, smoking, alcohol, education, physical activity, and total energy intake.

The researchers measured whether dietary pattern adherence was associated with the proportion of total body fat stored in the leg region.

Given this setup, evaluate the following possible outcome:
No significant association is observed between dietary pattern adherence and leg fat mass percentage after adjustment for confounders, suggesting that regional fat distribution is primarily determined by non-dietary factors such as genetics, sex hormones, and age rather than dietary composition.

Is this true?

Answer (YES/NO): NO